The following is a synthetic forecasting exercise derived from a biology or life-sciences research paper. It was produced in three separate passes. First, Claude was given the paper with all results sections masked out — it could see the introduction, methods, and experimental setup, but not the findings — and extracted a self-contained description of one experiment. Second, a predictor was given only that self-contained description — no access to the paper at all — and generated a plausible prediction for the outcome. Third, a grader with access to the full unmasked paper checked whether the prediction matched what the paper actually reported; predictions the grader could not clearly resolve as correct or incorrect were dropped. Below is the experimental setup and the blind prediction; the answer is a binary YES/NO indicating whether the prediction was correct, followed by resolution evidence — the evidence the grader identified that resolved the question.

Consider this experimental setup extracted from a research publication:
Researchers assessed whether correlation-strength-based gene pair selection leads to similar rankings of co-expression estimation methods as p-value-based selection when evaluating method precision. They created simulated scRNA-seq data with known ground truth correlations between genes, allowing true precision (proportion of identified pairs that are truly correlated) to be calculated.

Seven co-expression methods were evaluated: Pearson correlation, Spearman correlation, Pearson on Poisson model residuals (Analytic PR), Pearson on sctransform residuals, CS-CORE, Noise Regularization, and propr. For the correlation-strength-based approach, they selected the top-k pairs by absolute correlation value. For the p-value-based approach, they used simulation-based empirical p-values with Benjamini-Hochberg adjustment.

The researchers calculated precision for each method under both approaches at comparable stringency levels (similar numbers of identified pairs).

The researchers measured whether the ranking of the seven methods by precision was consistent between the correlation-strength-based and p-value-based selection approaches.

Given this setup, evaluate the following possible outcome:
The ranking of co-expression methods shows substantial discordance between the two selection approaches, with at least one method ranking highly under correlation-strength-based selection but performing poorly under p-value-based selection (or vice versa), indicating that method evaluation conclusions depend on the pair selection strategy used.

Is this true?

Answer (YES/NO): YES